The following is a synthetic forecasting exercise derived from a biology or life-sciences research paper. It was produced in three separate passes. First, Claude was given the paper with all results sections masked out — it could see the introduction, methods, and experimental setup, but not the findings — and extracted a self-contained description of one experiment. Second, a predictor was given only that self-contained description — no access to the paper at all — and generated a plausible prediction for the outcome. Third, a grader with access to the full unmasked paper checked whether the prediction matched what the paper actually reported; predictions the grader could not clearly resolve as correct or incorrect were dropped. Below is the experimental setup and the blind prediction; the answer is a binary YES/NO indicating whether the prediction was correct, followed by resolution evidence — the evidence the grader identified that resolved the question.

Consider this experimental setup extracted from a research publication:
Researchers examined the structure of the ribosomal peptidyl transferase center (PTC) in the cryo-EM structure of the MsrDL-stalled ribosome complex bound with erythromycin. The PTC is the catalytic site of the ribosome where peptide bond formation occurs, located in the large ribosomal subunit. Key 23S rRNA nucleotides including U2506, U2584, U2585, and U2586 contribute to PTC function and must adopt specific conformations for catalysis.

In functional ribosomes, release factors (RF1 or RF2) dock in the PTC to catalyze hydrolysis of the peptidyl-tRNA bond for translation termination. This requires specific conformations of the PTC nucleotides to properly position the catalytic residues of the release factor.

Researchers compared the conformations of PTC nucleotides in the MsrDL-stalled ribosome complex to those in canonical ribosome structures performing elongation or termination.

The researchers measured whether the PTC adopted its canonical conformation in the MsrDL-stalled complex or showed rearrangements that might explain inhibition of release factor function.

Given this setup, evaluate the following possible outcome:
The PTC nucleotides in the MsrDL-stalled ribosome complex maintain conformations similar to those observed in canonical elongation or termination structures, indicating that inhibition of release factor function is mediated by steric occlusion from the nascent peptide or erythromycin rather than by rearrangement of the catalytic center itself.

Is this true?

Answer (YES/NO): NO